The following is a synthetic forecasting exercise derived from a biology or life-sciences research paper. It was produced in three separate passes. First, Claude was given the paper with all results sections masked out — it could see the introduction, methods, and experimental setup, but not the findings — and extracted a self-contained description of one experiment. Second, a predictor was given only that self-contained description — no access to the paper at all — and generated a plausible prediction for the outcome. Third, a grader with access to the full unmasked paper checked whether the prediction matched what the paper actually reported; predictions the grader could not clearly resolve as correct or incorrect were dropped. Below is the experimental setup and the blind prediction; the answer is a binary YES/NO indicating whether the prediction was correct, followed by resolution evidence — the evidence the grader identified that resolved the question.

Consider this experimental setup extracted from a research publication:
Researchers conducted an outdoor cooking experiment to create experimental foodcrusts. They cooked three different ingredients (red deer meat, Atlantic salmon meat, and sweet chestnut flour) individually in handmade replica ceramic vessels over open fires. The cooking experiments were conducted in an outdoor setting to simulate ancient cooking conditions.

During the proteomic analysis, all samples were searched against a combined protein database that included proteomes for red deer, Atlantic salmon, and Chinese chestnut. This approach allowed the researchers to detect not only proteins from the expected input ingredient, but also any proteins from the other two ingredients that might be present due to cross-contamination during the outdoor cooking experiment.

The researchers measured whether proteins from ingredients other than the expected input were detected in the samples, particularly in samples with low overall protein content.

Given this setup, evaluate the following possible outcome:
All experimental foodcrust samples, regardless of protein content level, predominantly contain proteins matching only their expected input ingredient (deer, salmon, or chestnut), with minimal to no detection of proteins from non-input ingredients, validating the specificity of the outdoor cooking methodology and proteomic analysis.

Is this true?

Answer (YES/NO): NO